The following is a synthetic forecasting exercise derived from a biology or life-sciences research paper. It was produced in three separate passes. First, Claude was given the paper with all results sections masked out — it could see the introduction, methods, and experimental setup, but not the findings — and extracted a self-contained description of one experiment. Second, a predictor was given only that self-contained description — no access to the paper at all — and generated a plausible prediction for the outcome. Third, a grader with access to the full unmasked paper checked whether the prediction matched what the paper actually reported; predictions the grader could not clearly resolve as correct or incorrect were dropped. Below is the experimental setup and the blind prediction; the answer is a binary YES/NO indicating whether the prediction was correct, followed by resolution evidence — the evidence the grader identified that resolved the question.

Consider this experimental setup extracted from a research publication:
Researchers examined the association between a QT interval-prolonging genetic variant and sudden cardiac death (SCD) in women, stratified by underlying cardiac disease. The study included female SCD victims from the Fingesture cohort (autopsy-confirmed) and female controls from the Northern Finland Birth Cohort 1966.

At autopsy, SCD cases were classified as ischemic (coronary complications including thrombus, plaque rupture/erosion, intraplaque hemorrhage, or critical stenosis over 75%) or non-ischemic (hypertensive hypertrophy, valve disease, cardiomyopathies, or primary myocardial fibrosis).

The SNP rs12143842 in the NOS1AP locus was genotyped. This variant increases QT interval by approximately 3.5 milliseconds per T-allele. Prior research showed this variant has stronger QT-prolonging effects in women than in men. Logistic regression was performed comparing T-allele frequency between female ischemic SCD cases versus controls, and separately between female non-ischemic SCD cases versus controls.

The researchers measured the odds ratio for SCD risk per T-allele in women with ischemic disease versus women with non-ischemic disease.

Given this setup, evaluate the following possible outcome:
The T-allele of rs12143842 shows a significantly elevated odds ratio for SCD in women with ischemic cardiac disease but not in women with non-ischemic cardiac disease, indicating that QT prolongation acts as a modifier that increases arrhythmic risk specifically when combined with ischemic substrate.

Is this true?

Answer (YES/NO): NO